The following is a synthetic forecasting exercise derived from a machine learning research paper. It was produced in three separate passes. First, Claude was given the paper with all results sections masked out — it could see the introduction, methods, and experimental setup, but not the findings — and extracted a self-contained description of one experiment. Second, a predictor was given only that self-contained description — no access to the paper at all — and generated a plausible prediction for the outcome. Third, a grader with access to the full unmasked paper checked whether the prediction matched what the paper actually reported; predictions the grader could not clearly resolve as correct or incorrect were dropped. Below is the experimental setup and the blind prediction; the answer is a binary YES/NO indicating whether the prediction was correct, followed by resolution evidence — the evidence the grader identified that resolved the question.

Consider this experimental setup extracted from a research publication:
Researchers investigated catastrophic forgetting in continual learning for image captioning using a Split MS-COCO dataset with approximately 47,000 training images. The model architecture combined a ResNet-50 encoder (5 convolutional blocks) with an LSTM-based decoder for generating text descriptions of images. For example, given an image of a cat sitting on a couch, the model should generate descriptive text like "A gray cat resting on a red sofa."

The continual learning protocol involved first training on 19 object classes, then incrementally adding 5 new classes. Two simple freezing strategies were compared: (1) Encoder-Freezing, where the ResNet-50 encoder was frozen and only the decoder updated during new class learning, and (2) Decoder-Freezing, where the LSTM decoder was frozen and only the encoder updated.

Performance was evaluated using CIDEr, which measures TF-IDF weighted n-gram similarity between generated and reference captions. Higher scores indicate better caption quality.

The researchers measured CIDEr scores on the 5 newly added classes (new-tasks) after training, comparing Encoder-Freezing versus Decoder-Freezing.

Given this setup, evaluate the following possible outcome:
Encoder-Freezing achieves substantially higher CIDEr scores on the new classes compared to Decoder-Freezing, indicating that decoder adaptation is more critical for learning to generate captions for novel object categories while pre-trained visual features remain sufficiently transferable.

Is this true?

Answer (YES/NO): YES